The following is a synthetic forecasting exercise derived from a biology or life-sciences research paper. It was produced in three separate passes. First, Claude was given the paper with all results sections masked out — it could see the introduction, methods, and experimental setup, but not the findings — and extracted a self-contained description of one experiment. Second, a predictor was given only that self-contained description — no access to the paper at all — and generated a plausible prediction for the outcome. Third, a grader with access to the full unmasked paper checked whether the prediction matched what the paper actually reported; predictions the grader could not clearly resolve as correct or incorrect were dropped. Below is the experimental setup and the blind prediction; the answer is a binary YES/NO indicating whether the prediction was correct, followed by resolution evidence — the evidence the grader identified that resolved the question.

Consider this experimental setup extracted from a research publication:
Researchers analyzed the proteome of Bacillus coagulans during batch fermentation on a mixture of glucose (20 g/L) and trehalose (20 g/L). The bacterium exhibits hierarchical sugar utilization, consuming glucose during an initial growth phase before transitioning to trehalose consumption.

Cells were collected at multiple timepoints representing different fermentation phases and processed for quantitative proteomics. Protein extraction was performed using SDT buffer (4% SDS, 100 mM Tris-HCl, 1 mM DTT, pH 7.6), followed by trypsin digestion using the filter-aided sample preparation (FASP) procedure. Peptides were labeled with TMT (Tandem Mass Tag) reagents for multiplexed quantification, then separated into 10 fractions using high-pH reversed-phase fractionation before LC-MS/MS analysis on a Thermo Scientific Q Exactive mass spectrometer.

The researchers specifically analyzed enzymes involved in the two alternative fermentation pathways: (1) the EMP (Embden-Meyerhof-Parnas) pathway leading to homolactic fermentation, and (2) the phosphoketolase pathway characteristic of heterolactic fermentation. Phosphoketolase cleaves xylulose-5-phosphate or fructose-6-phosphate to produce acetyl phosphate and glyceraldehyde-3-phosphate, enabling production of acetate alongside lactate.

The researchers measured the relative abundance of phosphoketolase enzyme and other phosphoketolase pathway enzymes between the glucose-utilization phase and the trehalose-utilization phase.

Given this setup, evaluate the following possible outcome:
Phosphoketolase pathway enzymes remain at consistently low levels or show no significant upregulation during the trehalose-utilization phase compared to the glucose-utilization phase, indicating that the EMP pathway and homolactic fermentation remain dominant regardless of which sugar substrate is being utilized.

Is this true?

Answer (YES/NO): NO